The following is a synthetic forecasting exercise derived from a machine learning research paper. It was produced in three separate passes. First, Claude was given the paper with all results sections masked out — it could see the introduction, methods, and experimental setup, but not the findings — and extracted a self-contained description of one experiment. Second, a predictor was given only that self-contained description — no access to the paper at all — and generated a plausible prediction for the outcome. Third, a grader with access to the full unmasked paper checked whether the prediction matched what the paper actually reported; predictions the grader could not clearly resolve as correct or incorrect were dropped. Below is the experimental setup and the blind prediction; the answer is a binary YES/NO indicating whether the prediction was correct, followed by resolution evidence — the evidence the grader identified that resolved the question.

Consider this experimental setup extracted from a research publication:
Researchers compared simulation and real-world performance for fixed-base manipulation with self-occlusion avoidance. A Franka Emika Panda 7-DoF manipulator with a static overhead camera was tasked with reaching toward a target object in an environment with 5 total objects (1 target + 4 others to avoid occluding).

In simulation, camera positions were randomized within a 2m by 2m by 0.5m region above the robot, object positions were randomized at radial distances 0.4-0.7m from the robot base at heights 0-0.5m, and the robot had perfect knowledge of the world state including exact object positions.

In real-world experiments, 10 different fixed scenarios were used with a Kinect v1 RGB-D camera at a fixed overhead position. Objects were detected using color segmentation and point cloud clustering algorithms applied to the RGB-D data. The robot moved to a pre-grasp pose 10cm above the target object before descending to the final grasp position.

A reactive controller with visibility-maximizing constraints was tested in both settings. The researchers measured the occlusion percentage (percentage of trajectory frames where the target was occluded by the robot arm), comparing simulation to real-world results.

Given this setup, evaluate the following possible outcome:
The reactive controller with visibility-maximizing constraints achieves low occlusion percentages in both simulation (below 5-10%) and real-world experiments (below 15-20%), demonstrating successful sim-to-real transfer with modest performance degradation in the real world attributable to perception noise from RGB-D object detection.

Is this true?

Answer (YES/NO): NO